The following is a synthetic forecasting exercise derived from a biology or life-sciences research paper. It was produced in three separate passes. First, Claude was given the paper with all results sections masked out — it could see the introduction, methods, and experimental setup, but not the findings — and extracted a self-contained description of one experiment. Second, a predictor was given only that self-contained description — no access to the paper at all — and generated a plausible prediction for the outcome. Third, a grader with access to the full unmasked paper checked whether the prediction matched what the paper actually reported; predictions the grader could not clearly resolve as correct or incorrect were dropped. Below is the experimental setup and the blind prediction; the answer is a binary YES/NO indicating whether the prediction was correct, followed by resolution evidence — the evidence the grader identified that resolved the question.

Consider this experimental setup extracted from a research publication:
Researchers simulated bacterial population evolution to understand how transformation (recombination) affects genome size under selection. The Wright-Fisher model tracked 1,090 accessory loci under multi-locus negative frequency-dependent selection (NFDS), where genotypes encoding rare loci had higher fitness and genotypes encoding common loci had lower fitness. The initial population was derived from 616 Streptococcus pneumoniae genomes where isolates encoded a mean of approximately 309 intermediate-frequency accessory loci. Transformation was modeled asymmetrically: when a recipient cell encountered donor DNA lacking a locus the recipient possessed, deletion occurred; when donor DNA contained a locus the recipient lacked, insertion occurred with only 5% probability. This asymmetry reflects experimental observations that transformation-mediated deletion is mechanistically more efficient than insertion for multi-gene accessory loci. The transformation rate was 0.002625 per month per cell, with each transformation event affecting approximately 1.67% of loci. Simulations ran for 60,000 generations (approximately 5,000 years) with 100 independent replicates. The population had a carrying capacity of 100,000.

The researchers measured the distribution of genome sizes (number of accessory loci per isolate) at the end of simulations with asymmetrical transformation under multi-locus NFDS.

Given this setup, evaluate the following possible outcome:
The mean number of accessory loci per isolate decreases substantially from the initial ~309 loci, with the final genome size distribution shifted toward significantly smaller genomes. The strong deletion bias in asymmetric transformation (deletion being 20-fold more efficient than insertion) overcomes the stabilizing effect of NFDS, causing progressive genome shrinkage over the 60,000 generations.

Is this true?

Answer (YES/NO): NO